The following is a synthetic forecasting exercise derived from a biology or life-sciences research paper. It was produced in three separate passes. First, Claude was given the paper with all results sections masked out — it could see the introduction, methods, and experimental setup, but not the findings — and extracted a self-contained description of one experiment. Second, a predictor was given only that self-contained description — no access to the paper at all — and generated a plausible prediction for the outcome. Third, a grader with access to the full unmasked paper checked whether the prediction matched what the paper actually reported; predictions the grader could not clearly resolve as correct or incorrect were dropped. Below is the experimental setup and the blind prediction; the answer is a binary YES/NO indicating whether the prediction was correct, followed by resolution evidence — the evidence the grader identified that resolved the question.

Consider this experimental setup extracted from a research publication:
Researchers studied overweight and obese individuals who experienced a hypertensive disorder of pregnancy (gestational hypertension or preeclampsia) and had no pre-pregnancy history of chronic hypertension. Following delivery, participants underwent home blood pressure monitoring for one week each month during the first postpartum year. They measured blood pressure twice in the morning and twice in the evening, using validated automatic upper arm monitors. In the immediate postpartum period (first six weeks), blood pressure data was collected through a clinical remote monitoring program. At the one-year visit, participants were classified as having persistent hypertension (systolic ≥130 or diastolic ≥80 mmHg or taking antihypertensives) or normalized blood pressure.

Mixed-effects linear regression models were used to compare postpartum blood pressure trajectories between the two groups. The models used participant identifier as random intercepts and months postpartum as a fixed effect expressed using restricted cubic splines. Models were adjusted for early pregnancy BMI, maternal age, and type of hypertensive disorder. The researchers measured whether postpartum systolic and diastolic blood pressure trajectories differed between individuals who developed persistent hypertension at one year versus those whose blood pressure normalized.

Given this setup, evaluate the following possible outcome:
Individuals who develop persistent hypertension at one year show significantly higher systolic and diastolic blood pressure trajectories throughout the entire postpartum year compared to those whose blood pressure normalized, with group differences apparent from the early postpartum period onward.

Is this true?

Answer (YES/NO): YES